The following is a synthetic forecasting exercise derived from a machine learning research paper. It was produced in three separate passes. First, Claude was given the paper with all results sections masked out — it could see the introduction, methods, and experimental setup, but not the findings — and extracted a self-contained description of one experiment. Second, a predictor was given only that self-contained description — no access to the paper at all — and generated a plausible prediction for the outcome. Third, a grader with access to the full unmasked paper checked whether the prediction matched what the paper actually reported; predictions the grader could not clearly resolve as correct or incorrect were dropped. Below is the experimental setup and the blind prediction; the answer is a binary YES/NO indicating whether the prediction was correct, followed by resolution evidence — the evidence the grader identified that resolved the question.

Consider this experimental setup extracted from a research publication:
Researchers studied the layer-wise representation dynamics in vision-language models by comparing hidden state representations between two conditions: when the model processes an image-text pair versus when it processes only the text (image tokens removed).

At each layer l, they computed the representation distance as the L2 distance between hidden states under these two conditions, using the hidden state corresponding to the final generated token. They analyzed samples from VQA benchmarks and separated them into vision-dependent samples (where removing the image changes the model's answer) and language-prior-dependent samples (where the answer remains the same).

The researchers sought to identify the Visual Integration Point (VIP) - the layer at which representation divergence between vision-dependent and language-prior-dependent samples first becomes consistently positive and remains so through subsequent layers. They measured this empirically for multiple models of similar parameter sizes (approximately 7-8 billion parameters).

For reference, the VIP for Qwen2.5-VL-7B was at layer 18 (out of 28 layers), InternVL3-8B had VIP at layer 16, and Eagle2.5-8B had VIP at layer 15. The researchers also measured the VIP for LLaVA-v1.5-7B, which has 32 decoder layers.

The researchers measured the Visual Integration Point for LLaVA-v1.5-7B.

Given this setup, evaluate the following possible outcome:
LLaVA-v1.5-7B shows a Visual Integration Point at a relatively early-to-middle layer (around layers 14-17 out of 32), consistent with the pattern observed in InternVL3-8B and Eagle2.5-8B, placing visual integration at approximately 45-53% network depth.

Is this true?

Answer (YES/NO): NO